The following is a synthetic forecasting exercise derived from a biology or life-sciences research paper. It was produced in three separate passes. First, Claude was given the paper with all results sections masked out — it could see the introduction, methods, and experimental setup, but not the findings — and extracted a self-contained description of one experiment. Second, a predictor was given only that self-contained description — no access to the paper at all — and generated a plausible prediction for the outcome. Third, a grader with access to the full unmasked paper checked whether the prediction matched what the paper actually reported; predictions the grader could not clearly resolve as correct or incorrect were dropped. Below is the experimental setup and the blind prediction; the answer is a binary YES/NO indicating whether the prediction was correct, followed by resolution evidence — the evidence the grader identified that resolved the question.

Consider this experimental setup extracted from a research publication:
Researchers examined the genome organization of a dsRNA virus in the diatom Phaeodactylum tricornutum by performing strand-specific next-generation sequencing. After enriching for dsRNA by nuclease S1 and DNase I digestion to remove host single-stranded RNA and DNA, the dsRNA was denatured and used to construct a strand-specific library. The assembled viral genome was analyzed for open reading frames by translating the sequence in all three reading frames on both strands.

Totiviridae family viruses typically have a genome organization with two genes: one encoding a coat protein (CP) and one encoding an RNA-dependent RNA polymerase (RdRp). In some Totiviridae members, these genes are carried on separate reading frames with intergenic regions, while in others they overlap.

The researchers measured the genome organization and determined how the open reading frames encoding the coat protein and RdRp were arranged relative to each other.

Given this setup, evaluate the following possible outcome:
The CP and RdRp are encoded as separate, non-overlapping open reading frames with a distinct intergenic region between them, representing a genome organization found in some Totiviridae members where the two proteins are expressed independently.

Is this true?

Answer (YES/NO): NO